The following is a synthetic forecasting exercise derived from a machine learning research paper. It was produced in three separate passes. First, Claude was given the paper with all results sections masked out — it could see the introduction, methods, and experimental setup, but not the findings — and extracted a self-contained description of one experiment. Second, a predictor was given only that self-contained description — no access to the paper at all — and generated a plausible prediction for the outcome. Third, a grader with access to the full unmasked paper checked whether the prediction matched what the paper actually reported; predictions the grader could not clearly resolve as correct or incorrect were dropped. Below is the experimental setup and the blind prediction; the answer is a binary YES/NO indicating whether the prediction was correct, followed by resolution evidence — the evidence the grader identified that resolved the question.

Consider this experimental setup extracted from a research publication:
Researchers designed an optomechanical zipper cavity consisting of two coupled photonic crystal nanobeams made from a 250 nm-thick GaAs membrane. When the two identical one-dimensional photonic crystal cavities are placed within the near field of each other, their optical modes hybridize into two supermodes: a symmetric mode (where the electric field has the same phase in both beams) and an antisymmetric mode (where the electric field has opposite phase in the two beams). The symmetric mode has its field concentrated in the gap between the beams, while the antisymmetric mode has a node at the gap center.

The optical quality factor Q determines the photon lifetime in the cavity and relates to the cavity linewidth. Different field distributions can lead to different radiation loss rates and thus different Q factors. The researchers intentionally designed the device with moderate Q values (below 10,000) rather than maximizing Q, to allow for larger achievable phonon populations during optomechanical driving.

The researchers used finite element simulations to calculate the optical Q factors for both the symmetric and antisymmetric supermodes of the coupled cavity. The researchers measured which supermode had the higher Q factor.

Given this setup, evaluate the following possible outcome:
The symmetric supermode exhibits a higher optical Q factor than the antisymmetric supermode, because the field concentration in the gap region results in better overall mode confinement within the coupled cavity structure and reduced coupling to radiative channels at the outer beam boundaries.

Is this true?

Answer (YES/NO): NO